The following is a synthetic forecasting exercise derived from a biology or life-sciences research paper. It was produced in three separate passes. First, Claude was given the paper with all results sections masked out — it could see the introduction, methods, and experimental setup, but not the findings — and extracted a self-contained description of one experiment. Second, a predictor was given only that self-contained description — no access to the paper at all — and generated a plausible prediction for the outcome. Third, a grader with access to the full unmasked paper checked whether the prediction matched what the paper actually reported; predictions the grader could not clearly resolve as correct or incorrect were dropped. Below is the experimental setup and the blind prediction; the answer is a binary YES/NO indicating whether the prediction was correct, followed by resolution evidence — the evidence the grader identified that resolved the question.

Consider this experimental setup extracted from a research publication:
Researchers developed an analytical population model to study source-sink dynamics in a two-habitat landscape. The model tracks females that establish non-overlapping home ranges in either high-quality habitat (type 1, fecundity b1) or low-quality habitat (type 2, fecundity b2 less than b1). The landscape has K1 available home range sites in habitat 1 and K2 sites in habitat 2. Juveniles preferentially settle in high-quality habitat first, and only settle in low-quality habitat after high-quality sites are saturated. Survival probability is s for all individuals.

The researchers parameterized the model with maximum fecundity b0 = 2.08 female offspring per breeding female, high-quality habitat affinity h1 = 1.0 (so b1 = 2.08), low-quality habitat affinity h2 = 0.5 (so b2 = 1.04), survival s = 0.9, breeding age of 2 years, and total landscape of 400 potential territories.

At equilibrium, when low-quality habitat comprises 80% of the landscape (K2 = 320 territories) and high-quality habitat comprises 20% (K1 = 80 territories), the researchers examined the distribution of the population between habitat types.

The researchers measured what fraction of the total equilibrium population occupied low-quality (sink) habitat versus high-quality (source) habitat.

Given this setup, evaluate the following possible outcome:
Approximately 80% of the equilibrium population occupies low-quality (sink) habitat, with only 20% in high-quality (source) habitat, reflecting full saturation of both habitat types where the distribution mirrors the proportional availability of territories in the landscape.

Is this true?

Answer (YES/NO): NO